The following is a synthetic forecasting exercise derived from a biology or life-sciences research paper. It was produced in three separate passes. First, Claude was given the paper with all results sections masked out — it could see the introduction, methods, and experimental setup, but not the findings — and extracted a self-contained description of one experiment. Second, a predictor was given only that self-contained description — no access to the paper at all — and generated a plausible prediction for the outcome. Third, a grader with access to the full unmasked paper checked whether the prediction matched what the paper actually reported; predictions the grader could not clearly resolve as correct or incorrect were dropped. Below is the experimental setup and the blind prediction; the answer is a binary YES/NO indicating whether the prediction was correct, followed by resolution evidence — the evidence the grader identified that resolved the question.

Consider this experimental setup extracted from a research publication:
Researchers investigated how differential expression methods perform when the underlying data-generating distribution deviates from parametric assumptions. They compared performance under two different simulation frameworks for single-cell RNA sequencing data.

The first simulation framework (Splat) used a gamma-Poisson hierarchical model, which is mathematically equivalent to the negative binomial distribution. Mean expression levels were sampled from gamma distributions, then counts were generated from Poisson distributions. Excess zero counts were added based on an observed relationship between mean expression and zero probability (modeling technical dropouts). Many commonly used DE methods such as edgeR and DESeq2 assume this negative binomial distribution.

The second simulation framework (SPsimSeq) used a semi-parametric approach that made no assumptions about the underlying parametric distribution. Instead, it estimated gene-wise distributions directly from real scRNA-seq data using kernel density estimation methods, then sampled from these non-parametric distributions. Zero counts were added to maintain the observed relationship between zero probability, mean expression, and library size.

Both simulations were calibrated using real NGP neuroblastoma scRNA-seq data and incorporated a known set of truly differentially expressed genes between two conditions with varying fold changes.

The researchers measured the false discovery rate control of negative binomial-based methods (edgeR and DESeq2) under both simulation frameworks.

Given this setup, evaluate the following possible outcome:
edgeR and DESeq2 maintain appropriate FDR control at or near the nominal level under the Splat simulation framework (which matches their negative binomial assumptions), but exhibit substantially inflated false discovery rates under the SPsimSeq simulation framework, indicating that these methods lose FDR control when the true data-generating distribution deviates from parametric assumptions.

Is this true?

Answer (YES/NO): NO